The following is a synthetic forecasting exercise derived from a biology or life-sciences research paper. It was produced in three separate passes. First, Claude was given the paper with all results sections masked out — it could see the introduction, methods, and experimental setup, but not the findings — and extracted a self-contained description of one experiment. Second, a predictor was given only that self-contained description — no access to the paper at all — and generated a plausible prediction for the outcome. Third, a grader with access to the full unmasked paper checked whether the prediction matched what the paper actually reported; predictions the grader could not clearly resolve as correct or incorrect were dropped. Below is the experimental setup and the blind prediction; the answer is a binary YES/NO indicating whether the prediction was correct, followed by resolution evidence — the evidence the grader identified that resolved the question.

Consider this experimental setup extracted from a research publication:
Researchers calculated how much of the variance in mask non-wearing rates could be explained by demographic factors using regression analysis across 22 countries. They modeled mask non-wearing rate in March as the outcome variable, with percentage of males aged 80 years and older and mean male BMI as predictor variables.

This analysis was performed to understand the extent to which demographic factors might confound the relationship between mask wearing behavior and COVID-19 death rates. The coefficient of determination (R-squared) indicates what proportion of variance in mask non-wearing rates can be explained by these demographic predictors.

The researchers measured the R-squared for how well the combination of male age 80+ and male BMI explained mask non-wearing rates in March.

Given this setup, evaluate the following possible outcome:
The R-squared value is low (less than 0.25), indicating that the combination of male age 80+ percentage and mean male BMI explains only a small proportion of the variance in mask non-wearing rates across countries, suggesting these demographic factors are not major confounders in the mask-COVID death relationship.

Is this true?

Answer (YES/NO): NO